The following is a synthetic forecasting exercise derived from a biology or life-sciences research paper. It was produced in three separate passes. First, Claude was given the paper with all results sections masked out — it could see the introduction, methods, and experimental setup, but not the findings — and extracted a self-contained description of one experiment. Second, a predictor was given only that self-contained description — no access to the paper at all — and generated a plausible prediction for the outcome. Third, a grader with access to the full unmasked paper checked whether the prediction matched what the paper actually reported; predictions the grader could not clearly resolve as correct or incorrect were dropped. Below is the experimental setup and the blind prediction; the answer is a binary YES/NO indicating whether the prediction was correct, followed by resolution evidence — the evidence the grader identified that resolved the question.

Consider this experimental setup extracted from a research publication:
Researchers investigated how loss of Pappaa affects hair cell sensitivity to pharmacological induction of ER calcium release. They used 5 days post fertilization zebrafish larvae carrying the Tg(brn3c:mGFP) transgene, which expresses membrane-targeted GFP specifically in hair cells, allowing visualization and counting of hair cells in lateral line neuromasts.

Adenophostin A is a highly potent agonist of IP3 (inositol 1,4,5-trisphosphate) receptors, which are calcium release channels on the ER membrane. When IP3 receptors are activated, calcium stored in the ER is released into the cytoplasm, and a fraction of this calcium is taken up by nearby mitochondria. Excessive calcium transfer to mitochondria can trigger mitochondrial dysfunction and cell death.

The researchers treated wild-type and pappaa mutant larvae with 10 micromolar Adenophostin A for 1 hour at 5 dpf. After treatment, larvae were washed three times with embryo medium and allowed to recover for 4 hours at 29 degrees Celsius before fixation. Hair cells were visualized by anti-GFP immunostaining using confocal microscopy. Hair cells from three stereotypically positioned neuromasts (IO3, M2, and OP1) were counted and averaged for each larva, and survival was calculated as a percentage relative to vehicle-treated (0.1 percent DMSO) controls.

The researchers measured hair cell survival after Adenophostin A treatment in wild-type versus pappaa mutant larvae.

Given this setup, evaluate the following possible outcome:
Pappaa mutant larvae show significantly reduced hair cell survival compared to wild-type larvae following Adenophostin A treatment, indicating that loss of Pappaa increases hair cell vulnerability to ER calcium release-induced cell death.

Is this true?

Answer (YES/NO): YES